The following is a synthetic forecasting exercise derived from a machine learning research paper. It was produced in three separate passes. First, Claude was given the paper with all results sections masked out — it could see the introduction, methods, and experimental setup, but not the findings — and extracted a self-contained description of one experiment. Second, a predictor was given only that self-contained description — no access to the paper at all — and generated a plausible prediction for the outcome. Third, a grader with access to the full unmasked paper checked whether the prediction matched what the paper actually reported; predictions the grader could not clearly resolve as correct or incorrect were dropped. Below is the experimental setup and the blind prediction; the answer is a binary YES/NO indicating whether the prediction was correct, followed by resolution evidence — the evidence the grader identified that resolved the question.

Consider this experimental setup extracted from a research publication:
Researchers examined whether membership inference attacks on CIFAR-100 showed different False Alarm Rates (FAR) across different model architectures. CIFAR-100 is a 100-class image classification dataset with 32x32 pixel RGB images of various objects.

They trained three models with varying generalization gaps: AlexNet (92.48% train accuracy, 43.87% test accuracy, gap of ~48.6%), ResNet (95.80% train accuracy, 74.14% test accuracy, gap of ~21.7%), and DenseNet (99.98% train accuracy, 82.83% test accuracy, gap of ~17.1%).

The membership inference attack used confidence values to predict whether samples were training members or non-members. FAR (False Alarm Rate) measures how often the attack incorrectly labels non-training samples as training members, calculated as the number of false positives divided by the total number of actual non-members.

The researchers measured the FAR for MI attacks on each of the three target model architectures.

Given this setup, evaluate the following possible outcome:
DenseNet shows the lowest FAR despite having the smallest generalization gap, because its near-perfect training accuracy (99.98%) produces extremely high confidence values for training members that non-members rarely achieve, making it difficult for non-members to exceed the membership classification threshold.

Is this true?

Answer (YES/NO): NO